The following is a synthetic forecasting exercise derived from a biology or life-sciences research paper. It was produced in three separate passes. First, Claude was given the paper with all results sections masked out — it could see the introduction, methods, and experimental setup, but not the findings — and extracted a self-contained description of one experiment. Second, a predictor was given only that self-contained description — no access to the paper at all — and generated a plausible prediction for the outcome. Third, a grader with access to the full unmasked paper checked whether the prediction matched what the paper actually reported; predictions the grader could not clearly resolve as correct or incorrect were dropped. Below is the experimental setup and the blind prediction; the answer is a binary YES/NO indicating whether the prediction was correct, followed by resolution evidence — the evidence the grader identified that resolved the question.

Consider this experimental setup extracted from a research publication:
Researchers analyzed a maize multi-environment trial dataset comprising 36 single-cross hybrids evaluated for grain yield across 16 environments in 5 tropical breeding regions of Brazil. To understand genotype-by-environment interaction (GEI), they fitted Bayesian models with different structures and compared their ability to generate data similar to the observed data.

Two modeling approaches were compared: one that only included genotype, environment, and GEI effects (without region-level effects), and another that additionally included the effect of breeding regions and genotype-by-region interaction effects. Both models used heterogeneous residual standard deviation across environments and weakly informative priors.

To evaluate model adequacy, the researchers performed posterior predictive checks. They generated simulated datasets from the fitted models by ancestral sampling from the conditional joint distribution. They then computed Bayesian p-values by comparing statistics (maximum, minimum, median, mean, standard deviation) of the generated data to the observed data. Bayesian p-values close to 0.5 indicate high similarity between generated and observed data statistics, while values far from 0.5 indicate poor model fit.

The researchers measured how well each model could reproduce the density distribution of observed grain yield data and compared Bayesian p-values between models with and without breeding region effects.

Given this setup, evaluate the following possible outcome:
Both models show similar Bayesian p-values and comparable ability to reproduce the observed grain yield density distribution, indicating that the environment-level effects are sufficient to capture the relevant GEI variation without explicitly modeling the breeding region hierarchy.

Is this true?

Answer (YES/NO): NO